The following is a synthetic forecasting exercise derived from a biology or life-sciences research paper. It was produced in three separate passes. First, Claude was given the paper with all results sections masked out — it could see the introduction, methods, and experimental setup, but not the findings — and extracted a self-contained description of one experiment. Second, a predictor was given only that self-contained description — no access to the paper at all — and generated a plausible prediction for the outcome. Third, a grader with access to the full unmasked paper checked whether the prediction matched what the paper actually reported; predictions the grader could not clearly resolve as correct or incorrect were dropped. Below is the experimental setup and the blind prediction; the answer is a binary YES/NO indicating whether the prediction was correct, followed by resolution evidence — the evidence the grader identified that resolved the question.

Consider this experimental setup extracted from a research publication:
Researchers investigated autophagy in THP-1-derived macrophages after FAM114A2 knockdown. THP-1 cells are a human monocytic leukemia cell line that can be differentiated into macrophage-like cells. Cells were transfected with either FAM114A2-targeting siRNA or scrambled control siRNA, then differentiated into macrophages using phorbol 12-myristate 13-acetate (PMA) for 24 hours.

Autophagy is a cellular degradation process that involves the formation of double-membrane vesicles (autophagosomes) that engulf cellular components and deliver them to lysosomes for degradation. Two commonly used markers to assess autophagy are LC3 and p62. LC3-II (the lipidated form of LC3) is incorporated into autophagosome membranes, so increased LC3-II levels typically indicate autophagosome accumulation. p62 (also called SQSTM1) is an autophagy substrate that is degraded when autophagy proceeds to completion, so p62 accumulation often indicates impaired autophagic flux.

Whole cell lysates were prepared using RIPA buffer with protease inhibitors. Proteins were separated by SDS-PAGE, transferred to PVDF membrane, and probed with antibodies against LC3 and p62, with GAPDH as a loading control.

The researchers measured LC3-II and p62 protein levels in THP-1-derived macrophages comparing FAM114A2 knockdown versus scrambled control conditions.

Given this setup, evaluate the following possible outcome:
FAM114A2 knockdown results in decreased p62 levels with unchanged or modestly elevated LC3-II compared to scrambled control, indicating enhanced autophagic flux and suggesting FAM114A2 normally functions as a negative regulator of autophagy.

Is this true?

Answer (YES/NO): NO